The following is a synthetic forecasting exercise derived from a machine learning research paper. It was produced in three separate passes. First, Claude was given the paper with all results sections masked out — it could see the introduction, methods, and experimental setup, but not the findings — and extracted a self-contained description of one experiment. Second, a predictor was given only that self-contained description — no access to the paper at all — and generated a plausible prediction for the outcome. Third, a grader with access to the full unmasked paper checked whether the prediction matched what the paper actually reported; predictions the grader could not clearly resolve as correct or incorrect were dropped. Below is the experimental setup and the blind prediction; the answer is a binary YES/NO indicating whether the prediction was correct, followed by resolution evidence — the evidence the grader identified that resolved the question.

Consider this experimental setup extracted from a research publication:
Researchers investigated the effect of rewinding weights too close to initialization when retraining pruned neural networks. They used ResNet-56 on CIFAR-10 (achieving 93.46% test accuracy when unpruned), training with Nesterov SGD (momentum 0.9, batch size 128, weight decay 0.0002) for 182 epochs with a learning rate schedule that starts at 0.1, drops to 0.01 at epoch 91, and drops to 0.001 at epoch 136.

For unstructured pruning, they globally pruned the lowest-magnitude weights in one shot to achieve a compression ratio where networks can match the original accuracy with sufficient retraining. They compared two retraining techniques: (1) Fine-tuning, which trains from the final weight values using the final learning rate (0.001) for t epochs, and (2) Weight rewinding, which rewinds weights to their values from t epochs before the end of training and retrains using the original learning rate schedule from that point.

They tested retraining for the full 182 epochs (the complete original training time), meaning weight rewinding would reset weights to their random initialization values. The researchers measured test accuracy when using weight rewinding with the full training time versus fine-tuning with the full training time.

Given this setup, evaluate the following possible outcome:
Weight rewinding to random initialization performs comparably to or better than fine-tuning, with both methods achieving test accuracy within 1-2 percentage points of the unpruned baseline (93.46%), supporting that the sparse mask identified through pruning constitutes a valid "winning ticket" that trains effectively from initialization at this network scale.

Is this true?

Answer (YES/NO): NO